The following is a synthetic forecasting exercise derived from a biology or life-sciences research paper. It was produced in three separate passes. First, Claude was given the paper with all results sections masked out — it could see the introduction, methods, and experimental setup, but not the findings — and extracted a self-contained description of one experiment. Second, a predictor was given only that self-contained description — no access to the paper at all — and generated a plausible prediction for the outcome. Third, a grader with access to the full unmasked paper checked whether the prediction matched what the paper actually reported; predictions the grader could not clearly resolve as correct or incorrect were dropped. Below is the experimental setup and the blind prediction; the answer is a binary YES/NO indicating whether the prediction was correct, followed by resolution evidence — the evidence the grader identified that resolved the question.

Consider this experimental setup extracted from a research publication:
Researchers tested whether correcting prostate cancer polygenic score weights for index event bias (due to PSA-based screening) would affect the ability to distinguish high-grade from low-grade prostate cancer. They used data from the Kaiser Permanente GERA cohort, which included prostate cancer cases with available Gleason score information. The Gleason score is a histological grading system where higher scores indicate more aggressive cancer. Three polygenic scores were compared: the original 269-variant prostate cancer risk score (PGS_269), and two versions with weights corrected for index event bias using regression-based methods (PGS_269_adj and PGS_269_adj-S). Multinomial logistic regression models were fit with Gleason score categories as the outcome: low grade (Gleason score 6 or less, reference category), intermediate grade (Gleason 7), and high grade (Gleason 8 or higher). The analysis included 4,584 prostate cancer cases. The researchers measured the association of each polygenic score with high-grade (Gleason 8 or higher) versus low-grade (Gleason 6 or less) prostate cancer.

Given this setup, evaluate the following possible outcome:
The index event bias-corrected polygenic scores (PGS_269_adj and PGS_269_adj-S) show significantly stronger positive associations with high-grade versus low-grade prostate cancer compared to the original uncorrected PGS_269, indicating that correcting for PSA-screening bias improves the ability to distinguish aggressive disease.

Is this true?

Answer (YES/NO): NO